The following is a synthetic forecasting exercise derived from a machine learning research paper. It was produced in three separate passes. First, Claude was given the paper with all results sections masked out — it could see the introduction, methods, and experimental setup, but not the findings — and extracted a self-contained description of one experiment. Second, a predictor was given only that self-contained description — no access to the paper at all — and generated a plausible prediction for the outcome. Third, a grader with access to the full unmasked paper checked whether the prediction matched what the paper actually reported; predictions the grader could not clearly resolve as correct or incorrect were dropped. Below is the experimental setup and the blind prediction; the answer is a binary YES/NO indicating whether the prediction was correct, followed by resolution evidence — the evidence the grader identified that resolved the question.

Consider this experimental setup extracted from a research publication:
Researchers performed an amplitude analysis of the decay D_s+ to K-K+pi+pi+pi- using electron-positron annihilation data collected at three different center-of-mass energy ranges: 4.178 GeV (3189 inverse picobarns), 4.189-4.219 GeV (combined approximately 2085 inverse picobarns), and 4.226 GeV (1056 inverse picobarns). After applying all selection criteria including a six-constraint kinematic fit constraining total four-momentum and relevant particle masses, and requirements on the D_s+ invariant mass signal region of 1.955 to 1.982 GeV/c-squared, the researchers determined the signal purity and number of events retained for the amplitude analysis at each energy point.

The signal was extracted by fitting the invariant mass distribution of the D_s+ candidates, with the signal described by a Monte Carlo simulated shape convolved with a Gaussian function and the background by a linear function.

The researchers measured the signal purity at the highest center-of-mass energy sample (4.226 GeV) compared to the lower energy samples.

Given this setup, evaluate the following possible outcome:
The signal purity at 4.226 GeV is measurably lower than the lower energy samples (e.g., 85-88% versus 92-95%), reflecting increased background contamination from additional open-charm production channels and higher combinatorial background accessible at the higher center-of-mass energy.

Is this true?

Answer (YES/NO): NO